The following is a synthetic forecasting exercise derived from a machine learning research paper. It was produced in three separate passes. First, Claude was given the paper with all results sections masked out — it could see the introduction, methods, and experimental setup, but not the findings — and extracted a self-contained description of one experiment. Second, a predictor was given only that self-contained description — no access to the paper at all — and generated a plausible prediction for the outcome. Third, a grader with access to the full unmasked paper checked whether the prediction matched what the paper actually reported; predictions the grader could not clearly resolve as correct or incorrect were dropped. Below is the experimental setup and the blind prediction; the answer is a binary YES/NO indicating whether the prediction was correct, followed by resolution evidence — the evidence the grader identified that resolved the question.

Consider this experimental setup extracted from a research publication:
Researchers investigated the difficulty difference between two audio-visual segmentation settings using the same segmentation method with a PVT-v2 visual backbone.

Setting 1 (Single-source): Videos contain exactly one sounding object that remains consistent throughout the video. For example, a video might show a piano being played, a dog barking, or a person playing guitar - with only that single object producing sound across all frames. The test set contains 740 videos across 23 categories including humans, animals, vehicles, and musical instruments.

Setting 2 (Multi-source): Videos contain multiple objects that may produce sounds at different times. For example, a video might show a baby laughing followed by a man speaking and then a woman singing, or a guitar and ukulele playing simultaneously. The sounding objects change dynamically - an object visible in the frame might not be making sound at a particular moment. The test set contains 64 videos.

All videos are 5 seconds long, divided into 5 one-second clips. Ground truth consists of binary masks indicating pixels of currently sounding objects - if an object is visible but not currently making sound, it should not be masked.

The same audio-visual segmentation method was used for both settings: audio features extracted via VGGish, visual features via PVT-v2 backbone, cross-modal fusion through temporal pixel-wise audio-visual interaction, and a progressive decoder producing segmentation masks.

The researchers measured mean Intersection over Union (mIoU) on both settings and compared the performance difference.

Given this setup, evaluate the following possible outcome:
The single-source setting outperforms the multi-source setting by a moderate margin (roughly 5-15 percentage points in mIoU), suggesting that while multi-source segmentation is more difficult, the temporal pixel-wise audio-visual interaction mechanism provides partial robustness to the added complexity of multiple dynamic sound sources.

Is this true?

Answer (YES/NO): NO